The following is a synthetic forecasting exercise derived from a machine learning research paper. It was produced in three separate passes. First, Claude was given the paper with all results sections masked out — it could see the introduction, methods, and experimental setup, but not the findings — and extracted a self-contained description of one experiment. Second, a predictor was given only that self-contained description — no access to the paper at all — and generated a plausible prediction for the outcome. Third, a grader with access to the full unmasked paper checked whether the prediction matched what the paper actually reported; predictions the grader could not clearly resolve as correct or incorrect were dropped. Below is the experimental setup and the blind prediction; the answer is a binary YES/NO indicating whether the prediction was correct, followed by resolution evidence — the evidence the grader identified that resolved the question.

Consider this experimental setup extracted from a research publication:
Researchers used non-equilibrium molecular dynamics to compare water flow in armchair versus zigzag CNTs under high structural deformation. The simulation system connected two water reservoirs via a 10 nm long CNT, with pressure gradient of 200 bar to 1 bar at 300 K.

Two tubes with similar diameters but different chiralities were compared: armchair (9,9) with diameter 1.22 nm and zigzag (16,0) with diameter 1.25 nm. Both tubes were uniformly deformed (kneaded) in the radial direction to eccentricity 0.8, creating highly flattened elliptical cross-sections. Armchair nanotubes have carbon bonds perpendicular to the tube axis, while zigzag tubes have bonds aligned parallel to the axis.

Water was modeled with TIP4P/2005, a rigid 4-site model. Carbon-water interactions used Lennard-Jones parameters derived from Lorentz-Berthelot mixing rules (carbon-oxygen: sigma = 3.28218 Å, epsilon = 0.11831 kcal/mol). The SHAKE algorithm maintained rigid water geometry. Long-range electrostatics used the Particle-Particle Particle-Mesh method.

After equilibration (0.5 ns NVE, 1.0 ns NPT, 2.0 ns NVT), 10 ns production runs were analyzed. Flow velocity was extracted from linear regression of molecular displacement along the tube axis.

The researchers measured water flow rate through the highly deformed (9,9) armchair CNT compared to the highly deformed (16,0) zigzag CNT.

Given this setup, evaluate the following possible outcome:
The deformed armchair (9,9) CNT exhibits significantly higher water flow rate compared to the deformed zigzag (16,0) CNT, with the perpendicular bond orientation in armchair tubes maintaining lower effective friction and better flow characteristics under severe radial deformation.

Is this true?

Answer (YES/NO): NO